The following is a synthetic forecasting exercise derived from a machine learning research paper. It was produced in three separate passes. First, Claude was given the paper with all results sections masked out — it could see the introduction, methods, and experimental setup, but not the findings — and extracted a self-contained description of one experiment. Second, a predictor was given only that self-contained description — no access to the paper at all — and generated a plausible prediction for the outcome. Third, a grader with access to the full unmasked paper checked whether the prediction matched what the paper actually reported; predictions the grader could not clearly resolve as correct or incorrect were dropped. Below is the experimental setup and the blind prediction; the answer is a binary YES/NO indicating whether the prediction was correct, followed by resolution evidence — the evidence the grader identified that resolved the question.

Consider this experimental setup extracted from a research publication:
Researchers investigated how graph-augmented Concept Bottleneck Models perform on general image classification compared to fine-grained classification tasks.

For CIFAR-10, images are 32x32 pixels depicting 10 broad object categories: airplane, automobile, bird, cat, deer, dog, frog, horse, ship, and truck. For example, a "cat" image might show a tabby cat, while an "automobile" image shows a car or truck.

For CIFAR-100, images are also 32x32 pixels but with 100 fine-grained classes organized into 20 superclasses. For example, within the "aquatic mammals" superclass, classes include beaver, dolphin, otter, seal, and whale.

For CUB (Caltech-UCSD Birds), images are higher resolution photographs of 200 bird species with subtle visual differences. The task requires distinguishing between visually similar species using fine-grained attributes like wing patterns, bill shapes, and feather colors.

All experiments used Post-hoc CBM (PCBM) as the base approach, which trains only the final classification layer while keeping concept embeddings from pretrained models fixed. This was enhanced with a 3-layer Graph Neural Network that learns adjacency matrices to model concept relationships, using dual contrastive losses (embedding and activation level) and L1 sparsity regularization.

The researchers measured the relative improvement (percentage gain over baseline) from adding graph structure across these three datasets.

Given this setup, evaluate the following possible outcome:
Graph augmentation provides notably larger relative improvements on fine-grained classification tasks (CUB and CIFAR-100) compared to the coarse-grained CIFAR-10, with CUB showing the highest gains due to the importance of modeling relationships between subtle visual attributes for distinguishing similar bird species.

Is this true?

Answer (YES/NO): YES